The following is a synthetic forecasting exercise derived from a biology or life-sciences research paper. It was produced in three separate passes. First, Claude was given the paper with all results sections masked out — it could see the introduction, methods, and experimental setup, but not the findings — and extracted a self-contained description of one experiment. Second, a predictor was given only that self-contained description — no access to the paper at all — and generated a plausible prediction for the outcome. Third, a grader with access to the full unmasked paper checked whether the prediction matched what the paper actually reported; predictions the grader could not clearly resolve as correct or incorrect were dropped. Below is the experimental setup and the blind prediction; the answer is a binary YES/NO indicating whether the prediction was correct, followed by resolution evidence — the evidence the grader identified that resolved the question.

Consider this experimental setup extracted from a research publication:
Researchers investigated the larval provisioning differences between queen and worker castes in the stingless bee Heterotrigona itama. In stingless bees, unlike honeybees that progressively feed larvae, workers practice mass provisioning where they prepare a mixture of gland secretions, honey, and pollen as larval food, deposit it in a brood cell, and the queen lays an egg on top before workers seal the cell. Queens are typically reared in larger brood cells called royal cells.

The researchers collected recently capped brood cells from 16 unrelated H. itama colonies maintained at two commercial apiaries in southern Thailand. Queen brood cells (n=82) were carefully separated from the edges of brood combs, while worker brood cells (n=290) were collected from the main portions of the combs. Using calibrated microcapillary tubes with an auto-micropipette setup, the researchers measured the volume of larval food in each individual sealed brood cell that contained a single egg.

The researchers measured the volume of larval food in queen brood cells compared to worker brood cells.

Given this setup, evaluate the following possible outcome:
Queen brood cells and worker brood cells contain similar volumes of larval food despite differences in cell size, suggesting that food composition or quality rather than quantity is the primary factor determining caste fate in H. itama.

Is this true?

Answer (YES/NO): NO